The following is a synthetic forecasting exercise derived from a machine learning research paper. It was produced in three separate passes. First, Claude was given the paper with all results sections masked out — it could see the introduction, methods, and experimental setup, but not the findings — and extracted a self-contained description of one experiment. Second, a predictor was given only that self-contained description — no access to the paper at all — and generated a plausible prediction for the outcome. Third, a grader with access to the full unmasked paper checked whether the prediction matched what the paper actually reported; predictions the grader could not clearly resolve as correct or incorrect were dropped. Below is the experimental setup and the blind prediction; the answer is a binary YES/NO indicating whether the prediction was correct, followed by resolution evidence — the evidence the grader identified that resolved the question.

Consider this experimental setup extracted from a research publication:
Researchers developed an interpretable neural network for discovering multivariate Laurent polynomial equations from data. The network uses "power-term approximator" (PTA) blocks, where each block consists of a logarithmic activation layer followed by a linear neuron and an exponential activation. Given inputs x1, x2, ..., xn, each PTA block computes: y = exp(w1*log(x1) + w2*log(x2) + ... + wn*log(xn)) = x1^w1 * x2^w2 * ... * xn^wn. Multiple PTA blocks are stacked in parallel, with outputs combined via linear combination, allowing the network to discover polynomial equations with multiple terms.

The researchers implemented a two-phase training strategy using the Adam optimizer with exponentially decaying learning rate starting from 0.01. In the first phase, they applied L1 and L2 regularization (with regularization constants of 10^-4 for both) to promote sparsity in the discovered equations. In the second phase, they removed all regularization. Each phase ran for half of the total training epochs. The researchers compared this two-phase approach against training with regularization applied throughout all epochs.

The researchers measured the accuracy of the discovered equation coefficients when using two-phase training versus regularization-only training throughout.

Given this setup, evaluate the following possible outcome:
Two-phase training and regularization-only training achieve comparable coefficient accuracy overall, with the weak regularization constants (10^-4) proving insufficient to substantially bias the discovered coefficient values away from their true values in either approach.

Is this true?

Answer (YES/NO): NO